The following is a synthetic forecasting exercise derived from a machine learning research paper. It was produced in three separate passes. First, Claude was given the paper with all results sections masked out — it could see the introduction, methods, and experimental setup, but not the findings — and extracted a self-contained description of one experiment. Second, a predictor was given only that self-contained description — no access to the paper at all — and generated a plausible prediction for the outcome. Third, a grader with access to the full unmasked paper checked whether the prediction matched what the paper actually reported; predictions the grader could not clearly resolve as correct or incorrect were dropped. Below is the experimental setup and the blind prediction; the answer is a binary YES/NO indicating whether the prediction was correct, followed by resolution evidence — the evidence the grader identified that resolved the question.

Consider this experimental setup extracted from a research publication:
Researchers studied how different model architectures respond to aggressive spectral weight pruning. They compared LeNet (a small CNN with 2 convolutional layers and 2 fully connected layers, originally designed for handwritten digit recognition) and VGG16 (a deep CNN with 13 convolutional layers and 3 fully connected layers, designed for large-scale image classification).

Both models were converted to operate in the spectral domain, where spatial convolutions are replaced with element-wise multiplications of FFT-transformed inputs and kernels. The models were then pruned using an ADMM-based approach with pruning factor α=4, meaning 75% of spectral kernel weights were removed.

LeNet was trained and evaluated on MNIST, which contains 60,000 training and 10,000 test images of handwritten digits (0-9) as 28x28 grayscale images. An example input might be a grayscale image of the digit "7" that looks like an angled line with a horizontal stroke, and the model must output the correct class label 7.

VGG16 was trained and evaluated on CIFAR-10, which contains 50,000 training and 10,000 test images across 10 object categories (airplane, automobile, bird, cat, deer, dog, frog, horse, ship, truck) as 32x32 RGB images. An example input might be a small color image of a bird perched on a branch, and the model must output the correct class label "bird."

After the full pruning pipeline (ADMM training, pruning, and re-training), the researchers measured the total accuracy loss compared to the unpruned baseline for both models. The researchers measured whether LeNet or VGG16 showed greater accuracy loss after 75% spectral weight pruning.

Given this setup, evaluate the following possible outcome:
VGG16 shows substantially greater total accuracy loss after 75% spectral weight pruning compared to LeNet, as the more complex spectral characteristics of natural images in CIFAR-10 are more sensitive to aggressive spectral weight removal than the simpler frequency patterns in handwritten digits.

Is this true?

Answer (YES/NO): YES